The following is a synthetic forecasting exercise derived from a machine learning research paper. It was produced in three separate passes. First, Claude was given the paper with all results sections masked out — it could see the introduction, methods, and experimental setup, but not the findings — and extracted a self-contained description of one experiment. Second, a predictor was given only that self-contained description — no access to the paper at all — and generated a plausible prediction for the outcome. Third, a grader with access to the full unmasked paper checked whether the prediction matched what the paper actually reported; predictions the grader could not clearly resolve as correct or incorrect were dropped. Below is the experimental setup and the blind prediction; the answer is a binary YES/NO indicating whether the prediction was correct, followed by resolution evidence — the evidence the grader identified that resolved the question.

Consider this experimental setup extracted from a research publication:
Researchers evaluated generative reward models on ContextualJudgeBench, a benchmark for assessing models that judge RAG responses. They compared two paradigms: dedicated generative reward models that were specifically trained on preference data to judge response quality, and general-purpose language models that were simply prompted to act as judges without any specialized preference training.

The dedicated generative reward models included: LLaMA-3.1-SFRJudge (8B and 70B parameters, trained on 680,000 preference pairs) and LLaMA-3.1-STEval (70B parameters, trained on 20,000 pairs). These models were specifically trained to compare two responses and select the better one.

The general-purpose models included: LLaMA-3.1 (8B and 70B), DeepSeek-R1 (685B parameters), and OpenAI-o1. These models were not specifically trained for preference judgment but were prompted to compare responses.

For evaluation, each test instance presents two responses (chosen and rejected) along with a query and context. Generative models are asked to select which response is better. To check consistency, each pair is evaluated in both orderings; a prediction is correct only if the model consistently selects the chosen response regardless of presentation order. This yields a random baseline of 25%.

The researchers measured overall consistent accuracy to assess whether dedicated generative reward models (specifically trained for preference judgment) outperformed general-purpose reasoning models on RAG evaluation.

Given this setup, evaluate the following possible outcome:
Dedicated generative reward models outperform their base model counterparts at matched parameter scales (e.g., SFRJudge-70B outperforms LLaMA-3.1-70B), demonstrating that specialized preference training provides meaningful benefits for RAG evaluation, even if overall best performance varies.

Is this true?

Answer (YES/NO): YES